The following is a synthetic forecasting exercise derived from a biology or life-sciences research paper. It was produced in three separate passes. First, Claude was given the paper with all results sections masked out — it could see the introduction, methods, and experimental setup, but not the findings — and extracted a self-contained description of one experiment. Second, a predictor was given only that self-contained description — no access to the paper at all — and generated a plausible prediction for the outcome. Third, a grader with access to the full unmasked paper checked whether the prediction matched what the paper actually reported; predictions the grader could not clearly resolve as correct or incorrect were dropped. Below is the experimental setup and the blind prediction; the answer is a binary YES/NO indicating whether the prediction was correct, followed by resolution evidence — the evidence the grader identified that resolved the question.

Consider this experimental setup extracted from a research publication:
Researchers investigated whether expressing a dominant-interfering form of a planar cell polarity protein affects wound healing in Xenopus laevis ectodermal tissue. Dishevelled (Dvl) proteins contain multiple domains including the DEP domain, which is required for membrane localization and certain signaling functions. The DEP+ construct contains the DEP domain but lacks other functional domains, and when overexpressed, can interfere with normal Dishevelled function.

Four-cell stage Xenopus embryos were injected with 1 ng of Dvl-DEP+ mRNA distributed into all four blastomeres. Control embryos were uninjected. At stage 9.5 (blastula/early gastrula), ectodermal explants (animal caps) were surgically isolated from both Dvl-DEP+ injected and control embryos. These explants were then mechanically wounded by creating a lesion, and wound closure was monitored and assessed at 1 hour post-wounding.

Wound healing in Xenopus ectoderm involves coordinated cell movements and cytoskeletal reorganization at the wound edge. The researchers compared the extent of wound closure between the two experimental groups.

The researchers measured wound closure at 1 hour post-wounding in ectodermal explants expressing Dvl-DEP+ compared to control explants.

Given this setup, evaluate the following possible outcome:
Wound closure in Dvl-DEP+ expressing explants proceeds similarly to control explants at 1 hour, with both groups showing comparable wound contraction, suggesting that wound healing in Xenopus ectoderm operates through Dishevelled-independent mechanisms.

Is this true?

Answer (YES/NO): NO